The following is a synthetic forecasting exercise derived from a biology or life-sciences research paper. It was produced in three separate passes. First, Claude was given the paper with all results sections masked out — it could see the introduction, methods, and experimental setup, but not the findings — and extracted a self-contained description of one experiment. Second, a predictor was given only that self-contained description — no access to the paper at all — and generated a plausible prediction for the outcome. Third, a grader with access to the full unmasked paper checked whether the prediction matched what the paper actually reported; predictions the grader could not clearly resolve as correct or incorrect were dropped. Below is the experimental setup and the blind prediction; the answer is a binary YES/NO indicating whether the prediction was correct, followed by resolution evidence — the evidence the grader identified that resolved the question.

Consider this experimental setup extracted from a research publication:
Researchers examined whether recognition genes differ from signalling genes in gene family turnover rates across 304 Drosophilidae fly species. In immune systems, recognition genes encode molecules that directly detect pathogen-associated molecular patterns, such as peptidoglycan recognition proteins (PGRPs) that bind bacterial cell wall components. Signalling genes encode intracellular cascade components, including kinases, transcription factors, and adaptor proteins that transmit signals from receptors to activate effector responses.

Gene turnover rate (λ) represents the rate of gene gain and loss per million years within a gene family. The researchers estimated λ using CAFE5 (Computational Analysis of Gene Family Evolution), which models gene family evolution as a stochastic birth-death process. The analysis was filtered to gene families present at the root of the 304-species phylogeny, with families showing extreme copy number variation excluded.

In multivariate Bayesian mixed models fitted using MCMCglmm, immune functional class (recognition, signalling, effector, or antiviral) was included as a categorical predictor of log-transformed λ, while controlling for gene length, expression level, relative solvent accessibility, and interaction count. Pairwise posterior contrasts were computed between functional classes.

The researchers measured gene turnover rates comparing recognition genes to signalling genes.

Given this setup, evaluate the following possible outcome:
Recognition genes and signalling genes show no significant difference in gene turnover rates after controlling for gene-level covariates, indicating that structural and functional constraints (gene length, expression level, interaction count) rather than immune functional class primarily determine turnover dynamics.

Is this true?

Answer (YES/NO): NO